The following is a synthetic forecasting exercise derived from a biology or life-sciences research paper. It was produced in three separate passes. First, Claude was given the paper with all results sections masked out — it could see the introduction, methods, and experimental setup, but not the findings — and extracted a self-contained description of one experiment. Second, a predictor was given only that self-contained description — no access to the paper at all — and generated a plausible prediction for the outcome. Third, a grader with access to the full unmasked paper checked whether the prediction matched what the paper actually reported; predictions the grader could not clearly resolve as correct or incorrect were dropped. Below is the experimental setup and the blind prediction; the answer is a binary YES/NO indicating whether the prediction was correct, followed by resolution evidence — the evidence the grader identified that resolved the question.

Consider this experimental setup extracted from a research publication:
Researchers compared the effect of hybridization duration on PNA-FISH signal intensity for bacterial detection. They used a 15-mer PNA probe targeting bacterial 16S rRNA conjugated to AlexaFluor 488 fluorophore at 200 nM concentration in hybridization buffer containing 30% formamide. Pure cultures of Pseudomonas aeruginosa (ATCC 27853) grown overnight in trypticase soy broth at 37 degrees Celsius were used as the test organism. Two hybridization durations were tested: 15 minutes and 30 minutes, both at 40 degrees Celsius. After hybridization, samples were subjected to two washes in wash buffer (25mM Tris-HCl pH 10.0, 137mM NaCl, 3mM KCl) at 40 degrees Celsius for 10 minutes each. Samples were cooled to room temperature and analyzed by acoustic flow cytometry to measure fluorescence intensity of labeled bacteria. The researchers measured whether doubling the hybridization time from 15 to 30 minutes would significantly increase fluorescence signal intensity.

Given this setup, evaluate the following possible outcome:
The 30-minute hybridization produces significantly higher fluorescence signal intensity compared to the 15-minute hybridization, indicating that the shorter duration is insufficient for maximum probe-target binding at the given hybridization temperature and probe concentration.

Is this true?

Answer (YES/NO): NO